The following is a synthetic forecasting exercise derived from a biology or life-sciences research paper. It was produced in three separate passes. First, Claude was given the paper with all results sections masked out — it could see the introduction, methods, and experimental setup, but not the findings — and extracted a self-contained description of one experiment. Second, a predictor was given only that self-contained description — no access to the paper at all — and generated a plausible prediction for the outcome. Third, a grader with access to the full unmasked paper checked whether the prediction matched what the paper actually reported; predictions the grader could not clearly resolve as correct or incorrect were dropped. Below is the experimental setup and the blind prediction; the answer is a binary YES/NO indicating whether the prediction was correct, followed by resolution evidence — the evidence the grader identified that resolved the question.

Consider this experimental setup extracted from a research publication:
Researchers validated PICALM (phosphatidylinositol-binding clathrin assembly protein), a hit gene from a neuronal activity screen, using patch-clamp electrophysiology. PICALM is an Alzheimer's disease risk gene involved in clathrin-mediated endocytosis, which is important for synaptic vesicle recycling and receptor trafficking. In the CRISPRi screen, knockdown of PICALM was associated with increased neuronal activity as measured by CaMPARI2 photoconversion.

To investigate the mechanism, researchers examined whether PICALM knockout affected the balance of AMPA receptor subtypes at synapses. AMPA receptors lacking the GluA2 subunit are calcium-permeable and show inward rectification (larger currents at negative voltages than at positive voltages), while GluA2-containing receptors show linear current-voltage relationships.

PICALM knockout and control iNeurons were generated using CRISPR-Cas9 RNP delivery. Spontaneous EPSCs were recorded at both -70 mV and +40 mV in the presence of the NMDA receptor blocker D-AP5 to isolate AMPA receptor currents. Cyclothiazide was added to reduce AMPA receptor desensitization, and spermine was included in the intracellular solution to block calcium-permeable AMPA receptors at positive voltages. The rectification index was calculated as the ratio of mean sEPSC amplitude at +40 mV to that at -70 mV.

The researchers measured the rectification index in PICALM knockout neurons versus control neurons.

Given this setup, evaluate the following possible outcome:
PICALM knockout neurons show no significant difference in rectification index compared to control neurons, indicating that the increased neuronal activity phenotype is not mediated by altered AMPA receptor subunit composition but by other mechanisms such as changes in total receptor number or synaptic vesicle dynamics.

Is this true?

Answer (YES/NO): NO